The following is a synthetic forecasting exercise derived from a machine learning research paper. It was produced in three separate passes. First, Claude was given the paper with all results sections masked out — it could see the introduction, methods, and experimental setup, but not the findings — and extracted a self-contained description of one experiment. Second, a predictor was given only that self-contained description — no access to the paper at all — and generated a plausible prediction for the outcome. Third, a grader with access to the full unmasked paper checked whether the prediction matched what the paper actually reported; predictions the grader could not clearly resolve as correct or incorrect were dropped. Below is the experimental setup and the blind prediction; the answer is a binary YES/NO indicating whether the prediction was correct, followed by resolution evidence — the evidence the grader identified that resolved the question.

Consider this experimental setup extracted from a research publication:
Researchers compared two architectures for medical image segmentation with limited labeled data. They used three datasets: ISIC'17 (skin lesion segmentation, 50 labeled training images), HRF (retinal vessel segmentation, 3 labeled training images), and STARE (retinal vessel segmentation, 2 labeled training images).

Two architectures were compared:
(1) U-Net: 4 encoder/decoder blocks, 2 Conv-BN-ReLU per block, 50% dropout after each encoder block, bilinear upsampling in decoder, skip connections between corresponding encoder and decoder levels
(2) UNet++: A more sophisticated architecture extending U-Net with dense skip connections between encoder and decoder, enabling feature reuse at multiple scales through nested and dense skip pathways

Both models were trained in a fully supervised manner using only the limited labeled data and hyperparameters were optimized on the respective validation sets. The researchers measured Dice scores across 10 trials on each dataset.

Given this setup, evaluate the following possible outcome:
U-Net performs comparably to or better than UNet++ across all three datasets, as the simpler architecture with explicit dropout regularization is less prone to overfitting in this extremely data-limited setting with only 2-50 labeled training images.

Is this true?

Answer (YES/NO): YES